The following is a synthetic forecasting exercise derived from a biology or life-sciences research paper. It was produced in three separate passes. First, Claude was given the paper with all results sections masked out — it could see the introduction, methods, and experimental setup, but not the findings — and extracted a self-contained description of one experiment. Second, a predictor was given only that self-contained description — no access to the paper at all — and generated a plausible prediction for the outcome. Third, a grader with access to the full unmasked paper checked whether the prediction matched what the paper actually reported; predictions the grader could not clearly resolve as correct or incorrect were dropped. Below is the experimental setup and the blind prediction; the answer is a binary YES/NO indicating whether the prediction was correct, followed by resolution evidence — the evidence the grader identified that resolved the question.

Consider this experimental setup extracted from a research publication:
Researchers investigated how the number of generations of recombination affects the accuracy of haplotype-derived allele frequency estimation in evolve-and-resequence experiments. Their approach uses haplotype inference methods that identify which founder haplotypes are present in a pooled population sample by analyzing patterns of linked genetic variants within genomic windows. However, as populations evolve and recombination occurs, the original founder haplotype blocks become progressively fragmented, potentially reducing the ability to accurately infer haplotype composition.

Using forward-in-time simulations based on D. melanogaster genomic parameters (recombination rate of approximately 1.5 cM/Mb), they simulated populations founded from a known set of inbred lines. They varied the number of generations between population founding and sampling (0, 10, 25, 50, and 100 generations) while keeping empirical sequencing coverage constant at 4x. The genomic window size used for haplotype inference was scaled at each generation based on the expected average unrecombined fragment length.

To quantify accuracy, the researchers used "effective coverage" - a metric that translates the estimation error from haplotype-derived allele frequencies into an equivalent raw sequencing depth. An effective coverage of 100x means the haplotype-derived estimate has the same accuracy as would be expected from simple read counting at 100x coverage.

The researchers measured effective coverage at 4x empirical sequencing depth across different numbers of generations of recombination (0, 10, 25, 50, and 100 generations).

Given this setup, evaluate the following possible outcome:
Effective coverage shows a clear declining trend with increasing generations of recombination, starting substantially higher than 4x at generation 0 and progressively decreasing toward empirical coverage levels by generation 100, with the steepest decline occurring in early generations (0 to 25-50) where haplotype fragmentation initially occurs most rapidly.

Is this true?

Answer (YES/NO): NO